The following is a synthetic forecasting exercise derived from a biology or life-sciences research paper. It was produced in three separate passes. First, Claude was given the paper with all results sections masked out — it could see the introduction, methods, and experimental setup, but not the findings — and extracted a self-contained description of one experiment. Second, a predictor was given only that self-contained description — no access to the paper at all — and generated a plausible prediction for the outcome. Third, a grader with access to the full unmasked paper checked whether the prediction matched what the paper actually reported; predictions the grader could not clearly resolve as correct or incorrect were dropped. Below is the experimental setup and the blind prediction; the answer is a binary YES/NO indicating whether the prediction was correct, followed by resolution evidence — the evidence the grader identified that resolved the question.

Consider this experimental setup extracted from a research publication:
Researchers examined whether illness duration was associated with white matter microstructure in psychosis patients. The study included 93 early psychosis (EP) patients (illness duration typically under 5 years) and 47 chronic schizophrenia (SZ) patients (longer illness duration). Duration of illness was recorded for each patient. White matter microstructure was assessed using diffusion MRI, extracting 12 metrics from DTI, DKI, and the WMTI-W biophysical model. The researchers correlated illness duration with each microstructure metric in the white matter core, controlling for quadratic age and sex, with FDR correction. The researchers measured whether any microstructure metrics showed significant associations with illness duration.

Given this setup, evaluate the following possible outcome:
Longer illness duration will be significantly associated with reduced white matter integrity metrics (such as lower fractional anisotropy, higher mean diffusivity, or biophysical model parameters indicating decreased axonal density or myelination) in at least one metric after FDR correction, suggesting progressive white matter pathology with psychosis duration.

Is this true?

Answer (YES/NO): NO